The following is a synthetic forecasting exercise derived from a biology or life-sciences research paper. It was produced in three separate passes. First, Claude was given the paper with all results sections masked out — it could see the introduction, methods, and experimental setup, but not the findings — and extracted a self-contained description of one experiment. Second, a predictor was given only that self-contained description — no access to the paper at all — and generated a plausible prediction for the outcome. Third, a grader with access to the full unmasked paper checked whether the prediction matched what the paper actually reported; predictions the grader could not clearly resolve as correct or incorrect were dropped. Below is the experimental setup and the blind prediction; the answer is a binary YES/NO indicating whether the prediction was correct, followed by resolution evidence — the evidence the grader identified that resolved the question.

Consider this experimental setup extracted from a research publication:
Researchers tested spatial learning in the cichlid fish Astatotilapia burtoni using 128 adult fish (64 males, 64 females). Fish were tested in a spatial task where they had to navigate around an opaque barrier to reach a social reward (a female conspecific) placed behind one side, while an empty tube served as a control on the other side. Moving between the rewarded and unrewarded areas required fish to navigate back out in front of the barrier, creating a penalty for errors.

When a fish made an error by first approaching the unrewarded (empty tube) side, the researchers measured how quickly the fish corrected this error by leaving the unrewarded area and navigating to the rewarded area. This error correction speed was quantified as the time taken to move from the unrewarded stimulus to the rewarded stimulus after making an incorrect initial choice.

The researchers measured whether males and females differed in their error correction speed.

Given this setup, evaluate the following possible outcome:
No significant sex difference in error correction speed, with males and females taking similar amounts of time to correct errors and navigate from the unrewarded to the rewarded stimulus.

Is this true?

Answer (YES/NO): NO